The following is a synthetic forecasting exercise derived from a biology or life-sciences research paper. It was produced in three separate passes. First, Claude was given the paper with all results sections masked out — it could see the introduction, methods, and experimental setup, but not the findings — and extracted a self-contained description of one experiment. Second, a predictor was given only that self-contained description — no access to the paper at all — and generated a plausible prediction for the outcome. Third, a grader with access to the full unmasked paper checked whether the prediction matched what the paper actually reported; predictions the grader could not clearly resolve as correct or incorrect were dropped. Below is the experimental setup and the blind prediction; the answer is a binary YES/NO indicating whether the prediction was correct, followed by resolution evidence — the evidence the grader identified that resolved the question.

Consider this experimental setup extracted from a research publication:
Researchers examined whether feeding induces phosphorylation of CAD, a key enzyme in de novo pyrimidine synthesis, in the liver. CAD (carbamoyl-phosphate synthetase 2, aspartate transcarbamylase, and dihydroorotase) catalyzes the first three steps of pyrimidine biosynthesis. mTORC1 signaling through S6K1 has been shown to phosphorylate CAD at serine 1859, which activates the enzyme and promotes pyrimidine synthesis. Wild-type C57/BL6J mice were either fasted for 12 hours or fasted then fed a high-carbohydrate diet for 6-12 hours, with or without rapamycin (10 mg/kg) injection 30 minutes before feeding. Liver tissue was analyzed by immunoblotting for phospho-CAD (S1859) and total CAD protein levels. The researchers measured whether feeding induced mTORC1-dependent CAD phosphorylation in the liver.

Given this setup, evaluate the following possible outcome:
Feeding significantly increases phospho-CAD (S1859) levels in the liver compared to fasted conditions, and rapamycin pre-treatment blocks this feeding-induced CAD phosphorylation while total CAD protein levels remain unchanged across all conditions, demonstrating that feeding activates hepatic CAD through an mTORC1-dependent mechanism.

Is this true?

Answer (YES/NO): YES